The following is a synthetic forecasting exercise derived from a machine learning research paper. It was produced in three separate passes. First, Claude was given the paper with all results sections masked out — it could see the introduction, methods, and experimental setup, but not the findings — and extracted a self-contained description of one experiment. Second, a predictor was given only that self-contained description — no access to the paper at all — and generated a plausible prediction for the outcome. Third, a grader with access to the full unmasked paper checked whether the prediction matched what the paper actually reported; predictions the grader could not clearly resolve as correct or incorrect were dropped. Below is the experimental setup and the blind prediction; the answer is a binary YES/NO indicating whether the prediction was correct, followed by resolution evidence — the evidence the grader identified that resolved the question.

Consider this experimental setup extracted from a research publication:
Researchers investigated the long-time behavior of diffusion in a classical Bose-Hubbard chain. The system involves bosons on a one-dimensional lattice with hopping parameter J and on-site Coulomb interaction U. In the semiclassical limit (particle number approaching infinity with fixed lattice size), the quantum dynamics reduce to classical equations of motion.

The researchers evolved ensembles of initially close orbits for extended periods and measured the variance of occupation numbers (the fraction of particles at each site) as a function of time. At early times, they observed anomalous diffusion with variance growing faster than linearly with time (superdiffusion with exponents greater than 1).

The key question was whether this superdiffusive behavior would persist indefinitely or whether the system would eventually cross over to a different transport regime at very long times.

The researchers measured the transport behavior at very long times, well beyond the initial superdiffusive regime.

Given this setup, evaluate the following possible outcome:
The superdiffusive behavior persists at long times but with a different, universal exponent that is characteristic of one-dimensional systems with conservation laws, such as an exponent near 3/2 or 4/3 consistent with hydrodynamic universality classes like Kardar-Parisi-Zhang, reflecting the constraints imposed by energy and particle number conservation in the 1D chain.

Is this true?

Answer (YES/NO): NO